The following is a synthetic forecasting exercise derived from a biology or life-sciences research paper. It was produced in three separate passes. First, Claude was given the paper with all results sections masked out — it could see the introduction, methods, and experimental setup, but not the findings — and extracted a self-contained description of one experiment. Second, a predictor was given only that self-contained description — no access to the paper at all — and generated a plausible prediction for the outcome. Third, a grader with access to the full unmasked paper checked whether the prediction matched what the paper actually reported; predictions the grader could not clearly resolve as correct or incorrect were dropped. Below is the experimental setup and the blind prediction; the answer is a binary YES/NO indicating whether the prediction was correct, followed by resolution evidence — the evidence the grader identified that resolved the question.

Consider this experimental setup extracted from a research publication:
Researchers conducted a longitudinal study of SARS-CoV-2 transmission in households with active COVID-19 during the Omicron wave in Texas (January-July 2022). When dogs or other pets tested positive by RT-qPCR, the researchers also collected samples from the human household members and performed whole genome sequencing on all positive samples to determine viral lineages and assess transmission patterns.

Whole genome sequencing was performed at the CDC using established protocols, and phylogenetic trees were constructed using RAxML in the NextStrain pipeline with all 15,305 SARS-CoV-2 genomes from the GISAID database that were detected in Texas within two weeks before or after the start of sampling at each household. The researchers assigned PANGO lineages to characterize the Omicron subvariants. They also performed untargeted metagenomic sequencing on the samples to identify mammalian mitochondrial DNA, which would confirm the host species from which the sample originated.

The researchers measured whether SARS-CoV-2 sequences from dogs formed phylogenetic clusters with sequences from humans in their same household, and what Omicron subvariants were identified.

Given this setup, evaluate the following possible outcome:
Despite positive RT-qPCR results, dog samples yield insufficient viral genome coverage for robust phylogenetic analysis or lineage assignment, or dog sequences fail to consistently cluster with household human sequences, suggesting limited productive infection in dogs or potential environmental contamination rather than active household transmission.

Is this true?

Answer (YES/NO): NO